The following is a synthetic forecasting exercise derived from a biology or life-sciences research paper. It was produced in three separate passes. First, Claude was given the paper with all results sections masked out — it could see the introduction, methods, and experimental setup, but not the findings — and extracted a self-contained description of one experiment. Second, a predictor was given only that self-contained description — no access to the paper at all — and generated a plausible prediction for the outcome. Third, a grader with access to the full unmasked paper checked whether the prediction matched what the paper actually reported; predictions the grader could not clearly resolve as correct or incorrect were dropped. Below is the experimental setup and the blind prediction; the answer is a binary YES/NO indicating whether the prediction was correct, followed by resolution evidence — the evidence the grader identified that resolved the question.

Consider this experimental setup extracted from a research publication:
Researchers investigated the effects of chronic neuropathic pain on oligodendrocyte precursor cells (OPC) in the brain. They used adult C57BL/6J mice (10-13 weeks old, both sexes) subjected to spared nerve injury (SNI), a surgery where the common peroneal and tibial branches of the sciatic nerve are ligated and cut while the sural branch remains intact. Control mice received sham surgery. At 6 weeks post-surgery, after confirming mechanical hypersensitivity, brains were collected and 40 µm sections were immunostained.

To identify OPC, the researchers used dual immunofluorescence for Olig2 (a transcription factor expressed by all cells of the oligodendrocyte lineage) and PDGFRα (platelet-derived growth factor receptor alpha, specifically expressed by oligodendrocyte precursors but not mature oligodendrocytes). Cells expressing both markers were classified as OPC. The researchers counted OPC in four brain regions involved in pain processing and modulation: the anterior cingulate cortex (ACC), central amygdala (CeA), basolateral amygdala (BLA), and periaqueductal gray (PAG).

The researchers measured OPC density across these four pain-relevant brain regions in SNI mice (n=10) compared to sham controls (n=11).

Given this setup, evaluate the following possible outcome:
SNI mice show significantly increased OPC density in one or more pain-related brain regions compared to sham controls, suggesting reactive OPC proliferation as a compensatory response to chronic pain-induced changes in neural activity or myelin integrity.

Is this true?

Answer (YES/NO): NO